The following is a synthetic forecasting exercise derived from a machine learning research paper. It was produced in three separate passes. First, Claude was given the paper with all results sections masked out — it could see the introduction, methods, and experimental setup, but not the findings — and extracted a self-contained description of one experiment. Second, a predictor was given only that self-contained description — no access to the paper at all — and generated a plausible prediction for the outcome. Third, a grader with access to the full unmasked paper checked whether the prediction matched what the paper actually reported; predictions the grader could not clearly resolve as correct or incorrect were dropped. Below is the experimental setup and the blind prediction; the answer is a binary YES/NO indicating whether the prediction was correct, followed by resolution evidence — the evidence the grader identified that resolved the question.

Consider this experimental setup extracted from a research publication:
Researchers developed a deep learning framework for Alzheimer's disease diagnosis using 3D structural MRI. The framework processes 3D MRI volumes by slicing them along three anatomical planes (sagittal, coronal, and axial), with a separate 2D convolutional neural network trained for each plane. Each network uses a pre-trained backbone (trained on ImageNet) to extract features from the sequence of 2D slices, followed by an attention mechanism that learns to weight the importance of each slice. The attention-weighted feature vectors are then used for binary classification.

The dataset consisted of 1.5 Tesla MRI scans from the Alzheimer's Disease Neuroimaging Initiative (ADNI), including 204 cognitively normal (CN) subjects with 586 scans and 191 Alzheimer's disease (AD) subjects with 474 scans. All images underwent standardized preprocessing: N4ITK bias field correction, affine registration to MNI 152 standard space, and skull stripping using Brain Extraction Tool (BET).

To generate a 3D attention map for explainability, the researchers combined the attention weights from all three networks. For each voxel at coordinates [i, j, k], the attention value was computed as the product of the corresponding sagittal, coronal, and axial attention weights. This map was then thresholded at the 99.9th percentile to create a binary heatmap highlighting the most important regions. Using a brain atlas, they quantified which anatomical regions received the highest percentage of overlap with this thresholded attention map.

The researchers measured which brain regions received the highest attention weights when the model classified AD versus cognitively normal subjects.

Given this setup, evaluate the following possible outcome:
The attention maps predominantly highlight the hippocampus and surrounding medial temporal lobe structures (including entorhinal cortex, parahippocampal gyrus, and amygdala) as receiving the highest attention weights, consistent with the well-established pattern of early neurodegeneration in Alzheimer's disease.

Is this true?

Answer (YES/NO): YES